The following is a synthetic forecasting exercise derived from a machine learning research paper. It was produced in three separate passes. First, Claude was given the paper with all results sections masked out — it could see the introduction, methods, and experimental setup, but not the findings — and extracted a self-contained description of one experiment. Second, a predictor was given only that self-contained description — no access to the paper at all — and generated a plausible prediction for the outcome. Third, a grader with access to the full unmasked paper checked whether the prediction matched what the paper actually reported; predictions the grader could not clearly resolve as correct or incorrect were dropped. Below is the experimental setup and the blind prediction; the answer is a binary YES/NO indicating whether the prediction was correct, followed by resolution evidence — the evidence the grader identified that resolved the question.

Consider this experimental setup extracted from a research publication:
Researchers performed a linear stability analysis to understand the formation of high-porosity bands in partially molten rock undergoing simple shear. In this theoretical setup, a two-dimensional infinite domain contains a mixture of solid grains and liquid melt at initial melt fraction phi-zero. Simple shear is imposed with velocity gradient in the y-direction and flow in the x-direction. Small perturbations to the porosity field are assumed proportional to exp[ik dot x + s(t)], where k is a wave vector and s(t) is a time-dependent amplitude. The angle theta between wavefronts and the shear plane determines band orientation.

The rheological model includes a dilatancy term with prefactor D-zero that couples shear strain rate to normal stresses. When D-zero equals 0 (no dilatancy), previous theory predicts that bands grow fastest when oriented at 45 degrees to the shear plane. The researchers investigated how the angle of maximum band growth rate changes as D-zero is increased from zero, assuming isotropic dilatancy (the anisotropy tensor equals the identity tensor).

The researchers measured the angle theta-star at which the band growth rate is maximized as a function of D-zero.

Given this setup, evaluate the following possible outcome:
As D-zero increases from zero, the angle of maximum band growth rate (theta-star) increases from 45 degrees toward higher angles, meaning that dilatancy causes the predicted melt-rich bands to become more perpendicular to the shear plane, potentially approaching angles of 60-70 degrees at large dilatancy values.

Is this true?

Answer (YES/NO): NO